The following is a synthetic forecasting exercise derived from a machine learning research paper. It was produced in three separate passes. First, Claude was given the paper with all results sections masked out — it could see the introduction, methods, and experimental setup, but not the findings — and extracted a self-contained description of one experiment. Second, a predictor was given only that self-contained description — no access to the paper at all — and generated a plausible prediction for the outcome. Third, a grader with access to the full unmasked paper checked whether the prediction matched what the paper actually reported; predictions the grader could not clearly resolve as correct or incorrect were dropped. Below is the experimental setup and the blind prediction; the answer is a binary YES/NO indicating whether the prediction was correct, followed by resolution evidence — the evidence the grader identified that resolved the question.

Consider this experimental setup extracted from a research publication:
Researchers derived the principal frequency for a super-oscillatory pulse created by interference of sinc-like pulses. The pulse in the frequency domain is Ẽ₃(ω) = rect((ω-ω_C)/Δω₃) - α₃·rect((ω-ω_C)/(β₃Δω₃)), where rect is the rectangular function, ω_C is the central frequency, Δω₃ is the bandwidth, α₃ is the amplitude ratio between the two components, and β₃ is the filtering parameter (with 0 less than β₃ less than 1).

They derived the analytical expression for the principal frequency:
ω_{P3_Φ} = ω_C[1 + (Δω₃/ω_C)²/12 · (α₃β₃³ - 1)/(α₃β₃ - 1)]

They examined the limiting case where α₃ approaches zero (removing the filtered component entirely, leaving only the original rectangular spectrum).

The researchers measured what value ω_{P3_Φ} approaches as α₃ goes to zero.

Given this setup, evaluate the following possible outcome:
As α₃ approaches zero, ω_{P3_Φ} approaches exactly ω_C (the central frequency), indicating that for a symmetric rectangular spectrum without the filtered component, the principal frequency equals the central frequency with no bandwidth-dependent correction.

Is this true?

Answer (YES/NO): NO